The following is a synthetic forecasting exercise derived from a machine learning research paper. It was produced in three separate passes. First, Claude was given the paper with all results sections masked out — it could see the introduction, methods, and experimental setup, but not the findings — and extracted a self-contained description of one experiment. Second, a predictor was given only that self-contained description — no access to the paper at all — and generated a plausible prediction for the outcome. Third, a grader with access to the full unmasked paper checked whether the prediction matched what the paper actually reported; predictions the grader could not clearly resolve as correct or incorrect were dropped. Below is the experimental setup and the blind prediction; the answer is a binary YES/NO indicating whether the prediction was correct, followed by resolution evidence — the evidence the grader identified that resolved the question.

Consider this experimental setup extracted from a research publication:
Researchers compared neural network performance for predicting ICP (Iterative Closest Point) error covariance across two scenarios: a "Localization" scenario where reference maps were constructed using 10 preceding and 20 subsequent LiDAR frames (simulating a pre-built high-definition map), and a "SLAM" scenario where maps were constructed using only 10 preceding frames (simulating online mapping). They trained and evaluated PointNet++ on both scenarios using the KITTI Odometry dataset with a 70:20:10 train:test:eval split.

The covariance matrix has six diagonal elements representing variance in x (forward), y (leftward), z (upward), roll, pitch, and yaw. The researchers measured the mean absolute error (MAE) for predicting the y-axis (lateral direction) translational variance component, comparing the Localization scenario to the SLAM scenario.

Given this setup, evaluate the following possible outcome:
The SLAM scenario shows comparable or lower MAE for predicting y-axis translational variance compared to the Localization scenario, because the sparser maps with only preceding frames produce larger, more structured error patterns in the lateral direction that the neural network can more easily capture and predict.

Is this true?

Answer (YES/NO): YES